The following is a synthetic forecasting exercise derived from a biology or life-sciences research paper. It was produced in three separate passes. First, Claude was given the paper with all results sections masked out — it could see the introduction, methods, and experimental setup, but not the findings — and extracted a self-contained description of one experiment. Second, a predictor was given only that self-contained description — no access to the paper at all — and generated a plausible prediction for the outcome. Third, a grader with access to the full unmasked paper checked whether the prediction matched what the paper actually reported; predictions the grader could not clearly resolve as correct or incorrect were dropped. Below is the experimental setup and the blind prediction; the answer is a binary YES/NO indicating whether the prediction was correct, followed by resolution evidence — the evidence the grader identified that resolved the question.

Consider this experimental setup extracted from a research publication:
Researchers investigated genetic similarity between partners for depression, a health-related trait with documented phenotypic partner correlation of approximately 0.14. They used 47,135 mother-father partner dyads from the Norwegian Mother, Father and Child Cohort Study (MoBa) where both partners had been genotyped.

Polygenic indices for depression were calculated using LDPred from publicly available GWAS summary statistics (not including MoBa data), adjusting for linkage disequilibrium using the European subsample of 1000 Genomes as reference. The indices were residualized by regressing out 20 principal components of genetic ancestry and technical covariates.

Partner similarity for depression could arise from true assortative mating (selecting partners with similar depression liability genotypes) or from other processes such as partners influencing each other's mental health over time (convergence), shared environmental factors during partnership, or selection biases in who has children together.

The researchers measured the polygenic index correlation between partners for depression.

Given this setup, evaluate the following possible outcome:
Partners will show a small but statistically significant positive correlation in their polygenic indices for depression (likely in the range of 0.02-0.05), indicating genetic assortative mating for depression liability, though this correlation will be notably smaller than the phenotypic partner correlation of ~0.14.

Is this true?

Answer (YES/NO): NO